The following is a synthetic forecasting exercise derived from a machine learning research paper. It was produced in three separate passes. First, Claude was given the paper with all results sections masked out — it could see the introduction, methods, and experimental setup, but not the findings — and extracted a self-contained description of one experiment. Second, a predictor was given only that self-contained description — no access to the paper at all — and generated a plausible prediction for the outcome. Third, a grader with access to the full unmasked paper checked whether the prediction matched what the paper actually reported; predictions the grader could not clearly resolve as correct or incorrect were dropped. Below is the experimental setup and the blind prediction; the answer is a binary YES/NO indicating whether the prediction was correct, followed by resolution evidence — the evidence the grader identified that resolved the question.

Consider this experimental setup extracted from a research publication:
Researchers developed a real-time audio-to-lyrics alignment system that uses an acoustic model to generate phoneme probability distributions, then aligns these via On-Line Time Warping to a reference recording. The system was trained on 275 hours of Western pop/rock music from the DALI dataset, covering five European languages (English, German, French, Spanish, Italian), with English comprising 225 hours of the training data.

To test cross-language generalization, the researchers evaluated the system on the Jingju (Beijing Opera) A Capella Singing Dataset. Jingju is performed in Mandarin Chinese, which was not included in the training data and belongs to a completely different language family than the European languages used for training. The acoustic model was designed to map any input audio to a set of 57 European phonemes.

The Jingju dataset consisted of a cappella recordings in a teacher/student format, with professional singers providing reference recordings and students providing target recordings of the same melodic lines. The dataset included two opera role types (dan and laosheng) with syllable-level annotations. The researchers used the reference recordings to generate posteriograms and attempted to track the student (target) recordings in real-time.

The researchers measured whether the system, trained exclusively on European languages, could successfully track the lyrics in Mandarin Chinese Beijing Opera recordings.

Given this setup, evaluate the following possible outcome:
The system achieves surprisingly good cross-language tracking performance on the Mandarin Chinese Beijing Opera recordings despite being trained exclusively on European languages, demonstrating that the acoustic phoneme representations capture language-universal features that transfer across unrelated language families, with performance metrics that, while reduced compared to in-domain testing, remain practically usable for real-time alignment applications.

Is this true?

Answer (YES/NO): YES